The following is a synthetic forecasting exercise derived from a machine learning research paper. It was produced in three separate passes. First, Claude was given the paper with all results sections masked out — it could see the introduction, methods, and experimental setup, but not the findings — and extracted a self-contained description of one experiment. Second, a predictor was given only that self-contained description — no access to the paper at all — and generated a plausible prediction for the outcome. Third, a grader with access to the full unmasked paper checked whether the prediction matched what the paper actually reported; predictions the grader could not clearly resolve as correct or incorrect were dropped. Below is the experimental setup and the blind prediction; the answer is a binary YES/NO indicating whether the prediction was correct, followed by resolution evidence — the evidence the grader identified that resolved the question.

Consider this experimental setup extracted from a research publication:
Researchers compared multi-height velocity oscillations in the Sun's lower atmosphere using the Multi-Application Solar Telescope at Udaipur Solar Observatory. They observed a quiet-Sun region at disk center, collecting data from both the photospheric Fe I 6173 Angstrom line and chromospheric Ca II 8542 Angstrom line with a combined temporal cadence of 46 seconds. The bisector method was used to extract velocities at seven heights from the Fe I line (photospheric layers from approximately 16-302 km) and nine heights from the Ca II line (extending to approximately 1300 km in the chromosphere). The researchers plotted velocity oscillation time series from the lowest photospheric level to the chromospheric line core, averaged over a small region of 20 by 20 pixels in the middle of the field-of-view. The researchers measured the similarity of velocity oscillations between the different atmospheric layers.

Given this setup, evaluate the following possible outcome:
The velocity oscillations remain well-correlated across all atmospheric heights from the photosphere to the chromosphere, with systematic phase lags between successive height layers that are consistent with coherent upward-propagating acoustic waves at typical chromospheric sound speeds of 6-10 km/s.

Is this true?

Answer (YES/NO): NO